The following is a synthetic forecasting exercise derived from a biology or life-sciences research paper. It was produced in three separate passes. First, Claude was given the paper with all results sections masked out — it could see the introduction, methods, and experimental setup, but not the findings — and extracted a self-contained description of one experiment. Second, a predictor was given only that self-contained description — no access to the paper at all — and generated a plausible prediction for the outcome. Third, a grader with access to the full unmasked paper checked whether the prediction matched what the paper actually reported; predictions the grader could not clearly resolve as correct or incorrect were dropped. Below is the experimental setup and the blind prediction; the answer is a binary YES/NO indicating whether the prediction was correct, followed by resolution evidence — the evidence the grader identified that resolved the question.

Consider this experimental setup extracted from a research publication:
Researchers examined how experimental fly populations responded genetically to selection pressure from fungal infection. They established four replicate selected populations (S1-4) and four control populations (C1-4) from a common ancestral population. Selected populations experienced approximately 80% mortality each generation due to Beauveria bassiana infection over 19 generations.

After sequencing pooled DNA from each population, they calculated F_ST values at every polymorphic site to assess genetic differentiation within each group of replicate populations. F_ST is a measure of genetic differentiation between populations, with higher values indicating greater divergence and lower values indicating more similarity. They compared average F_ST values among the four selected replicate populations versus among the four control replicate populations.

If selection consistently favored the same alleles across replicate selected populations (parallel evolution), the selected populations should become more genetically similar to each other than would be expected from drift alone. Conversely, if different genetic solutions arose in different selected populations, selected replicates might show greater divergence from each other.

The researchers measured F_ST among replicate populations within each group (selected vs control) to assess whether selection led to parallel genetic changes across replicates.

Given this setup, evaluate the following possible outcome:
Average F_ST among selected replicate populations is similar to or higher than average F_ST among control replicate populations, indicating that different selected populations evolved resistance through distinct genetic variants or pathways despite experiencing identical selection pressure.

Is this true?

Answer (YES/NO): YES